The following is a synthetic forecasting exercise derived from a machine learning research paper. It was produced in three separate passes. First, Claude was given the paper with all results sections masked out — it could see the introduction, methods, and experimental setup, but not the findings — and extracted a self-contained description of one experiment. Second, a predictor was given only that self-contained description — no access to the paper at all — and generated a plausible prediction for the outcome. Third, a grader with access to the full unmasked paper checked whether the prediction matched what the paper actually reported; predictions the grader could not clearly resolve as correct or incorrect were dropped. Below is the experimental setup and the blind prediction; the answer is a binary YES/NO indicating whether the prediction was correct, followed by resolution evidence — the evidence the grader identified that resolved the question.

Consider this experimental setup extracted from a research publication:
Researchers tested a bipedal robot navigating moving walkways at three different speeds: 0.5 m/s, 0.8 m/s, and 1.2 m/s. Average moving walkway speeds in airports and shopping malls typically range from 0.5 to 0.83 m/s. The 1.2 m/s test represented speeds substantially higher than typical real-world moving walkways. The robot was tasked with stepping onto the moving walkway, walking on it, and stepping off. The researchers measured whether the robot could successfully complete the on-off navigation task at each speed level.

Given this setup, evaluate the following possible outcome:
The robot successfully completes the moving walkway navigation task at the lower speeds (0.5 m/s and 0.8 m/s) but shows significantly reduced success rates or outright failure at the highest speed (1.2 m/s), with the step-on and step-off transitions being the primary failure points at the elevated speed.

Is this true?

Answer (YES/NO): NO